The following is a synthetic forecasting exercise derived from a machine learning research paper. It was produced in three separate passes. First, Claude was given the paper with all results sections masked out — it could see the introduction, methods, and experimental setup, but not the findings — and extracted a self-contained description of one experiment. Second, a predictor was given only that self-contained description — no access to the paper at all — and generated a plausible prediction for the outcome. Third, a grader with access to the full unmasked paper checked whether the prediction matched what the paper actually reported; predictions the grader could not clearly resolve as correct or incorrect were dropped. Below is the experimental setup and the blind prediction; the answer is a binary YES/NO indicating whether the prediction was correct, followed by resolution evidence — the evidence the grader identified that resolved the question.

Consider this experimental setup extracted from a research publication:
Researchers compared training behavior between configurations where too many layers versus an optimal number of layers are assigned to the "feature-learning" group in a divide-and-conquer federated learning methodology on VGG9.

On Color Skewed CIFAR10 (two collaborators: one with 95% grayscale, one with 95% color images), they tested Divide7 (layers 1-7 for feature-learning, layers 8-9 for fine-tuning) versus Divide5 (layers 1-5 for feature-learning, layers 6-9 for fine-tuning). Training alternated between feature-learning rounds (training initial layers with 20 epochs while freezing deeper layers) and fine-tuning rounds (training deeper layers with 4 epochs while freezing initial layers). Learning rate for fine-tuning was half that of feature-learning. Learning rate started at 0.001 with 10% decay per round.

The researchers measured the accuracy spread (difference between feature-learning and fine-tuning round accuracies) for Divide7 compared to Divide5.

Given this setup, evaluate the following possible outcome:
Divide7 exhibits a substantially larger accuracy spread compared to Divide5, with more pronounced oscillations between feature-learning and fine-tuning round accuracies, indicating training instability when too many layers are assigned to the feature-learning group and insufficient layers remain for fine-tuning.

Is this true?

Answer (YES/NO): YES